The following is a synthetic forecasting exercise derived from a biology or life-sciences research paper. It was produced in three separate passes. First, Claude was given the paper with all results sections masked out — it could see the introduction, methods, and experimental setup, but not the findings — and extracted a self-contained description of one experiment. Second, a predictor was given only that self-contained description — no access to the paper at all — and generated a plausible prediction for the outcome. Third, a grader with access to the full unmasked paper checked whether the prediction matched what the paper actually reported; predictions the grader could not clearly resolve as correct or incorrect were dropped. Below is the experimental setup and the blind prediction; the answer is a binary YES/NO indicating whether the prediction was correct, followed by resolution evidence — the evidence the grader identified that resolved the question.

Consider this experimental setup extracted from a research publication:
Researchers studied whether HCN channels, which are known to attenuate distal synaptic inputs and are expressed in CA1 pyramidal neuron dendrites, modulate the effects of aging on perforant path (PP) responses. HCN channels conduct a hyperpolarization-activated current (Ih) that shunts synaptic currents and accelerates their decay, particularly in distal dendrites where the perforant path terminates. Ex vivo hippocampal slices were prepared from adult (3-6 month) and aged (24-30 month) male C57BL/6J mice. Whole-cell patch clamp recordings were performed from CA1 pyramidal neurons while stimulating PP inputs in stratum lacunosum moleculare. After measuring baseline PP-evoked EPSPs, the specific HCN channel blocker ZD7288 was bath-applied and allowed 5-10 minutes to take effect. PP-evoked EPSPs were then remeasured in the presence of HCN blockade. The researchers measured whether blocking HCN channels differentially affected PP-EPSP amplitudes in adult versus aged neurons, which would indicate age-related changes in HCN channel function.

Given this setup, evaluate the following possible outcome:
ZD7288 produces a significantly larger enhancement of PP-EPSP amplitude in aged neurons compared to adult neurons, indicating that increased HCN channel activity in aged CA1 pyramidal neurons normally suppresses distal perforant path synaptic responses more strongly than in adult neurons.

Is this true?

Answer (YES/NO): NO